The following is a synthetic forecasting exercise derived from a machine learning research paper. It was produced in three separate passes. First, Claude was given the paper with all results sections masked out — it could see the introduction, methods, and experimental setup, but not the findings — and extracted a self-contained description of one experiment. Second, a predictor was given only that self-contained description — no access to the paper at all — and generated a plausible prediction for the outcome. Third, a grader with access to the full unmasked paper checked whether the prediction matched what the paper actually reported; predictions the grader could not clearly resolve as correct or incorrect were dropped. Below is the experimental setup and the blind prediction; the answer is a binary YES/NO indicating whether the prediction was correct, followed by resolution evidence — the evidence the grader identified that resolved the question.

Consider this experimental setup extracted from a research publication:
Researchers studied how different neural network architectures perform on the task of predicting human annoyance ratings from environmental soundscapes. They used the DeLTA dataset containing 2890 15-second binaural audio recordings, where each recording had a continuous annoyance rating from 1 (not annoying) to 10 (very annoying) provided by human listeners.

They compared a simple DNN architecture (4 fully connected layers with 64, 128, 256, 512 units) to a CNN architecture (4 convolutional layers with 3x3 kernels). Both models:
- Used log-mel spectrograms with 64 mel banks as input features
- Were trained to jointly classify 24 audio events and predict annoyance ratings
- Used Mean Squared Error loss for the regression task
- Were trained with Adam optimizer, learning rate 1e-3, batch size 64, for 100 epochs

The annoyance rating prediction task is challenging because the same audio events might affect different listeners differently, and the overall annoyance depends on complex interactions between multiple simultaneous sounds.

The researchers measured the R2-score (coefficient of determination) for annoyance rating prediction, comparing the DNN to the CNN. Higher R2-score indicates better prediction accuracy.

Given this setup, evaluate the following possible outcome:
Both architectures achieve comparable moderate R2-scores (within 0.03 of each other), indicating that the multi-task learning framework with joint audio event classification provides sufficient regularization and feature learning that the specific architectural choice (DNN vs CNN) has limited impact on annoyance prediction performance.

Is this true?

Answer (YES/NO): YES